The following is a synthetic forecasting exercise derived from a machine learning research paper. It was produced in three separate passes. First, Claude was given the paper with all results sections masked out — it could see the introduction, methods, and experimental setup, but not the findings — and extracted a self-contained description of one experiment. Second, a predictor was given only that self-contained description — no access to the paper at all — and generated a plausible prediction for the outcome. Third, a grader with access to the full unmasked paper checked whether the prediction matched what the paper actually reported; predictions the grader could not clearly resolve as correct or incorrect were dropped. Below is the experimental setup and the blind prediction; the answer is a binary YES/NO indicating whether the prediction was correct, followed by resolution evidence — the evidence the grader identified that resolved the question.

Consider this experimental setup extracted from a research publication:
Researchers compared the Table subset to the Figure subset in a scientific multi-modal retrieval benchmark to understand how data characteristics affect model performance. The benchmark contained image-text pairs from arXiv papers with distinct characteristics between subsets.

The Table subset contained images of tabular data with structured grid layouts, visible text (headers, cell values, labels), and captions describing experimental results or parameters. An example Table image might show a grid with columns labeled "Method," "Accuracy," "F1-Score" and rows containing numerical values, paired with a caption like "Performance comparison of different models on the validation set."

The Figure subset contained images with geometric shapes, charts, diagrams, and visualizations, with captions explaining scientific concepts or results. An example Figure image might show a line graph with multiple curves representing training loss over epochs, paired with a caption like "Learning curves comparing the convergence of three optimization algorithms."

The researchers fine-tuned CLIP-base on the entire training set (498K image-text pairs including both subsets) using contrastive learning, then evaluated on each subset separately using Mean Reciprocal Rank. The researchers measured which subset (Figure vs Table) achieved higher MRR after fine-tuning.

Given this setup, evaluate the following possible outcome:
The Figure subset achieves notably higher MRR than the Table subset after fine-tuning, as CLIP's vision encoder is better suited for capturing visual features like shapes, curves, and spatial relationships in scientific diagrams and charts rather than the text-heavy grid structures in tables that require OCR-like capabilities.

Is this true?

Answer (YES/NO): YES